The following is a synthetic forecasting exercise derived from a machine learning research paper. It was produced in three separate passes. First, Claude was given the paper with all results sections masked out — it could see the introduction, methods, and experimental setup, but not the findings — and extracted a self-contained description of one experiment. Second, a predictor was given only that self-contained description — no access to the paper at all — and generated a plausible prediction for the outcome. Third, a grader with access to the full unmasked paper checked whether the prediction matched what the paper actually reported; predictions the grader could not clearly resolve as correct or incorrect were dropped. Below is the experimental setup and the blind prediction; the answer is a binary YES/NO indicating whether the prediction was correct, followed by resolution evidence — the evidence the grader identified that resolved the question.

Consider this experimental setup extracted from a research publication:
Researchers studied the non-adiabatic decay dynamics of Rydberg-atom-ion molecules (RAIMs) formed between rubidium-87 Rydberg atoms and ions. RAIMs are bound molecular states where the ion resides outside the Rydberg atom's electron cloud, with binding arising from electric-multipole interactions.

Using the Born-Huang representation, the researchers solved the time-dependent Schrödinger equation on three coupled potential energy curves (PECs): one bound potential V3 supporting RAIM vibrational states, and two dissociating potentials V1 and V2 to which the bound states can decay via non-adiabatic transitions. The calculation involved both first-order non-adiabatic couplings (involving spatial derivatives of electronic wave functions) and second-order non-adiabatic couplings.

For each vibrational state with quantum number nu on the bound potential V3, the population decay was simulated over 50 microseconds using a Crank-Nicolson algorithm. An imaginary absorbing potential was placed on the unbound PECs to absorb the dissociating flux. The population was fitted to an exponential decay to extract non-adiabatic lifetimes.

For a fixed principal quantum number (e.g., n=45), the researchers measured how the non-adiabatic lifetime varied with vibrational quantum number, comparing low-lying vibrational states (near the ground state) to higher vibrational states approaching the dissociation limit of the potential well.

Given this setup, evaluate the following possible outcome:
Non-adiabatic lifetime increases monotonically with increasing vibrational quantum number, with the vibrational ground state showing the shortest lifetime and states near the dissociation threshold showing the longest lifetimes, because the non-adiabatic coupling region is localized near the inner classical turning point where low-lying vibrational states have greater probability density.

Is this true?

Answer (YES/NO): NO